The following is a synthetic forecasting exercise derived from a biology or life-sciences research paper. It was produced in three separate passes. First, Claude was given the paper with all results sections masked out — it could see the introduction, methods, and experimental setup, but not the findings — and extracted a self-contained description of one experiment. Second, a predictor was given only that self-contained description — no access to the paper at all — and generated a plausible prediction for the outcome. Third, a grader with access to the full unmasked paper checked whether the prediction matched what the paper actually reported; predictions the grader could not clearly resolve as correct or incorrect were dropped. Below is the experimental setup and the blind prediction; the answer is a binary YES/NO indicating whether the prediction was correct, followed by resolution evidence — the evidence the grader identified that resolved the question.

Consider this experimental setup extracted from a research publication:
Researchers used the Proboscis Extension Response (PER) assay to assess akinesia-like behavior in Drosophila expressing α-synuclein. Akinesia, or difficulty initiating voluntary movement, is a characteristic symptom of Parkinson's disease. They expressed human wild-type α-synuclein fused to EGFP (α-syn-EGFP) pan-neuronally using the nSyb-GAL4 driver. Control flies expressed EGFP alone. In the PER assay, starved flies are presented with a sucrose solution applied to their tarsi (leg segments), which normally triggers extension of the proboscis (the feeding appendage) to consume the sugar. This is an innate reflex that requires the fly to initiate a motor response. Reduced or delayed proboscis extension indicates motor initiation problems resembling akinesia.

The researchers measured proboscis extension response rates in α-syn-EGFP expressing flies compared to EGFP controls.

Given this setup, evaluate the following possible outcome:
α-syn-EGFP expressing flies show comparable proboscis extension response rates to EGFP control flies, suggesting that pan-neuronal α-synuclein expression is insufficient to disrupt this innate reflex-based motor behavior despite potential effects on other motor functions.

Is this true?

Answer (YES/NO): NO